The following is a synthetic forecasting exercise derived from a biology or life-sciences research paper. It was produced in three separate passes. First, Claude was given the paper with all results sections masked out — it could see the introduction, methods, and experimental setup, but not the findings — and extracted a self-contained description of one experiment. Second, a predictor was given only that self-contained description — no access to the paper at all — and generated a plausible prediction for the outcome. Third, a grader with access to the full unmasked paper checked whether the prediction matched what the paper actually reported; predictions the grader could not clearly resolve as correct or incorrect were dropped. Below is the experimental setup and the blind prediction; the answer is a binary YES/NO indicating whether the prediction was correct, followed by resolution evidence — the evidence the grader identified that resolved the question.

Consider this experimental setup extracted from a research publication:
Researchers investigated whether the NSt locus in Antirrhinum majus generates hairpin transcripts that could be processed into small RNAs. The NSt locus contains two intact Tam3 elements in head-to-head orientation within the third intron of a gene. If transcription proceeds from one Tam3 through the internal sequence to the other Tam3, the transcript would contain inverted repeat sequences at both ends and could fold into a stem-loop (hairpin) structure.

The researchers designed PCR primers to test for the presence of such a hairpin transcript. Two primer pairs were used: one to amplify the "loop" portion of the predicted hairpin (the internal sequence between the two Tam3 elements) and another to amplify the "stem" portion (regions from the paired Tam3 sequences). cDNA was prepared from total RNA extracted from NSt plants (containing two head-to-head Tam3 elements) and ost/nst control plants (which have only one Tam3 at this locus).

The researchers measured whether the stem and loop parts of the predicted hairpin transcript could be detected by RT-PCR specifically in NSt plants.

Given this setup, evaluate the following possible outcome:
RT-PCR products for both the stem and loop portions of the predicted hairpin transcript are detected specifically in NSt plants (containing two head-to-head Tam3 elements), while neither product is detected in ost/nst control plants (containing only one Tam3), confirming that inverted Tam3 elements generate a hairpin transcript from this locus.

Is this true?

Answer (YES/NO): YES